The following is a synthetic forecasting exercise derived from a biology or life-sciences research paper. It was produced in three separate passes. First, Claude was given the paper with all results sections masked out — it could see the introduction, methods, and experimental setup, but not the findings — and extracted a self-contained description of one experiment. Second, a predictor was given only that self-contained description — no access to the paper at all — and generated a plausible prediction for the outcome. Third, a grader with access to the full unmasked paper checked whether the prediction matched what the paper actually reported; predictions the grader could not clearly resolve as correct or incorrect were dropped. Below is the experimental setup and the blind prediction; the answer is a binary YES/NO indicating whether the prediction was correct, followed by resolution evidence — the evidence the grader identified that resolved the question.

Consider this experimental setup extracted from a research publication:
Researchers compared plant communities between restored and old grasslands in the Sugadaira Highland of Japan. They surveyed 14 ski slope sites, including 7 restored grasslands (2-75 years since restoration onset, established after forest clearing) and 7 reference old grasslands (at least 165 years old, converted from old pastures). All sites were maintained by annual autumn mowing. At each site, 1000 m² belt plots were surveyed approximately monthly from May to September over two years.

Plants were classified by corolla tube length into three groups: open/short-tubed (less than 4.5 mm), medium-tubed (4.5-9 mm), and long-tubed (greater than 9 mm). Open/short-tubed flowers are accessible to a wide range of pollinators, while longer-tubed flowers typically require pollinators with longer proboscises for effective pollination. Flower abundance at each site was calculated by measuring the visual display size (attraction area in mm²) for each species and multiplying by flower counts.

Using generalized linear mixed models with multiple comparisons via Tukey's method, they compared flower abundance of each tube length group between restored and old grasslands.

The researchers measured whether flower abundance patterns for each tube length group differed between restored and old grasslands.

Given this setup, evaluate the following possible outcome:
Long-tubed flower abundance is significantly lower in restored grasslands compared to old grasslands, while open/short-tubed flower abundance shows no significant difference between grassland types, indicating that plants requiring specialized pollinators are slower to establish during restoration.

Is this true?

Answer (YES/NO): YES